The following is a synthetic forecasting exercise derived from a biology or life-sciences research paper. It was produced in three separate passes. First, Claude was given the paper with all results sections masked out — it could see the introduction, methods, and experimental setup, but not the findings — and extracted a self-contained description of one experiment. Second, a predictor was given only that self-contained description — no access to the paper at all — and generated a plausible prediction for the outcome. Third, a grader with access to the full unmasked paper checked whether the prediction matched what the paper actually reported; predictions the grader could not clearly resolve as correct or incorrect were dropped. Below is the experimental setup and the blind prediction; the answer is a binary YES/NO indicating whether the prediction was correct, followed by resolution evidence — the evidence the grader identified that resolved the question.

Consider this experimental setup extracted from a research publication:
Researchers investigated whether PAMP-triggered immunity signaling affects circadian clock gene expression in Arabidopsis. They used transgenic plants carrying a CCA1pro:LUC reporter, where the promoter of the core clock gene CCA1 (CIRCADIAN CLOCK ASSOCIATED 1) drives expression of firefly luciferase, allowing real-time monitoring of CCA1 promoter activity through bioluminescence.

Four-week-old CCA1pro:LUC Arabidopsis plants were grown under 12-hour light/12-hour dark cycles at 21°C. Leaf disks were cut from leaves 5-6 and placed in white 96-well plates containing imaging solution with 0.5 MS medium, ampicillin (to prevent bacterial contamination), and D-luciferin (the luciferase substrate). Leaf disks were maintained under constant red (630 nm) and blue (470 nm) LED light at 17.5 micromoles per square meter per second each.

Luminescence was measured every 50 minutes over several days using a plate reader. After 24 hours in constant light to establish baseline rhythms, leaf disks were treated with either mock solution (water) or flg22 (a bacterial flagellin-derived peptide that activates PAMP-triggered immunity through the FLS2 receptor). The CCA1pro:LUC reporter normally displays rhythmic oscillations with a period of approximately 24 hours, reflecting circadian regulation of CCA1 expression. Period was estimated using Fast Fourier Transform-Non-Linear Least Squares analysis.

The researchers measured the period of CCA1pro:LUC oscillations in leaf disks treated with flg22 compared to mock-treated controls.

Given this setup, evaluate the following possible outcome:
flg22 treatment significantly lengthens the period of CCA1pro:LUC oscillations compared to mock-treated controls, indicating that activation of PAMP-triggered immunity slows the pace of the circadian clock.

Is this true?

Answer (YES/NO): NO